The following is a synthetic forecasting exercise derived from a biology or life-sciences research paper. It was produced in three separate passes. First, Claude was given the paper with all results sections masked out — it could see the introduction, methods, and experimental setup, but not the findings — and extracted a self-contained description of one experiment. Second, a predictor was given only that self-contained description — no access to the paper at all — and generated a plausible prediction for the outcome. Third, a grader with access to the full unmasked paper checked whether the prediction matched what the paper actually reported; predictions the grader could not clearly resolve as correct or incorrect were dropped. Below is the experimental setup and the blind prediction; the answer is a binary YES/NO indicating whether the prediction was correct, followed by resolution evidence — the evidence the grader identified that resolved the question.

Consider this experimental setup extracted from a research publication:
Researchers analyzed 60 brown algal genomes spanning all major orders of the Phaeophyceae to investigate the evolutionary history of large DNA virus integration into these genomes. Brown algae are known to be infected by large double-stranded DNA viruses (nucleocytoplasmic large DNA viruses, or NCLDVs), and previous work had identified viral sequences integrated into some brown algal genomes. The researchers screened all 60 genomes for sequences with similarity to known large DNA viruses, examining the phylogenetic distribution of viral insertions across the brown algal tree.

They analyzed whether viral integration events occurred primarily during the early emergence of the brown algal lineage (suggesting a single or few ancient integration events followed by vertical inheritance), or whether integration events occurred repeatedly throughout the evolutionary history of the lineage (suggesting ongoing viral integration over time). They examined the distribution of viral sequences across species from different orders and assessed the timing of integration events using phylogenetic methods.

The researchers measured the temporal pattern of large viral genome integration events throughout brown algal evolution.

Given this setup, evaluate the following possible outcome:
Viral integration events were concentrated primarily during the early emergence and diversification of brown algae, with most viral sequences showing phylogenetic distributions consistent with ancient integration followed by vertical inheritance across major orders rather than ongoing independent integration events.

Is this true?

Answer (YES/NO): NO